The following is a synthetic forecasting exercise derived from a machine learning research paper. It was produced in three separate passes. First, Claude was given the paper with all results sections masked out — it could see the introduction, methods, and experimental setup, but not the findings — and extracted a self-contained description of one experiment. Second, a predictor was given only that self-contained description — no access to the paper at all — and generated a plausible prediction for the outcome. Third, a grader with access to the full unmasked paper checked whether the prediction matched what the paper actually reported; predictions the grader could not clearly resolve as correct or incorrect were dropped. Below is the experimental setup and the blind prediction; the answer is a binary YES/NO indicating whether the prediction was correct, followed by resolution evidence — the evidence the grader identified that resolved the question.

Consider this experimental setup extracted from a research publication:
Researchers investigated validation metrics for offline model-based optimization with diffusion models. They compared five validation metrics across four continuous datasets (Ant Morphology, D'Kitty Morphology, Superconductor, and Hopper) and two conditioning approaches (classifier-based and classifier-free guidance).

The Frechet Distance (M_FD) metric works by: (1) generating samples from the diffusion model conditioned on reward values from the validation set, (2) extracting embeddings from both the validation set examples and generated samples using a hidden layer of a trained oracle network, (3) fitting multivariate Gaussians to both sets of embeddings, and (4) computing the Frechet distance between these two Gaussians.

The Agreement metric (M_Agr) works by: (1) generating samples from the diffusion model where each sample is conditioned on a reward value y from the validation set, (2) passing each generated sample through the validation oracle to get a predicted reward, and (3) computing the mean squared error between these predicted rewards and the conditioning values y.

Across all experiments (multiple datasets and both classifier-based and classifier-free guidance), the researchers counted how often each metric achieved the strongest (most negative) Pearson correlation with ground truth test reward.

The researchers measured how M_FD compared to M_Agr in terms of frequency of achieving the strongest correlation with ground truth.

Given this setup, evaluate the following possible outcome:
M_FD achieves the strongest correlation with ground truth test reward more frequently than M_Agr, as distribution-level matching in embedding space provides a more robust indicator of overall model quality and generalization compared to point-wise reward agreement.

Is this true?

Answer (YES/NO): NO